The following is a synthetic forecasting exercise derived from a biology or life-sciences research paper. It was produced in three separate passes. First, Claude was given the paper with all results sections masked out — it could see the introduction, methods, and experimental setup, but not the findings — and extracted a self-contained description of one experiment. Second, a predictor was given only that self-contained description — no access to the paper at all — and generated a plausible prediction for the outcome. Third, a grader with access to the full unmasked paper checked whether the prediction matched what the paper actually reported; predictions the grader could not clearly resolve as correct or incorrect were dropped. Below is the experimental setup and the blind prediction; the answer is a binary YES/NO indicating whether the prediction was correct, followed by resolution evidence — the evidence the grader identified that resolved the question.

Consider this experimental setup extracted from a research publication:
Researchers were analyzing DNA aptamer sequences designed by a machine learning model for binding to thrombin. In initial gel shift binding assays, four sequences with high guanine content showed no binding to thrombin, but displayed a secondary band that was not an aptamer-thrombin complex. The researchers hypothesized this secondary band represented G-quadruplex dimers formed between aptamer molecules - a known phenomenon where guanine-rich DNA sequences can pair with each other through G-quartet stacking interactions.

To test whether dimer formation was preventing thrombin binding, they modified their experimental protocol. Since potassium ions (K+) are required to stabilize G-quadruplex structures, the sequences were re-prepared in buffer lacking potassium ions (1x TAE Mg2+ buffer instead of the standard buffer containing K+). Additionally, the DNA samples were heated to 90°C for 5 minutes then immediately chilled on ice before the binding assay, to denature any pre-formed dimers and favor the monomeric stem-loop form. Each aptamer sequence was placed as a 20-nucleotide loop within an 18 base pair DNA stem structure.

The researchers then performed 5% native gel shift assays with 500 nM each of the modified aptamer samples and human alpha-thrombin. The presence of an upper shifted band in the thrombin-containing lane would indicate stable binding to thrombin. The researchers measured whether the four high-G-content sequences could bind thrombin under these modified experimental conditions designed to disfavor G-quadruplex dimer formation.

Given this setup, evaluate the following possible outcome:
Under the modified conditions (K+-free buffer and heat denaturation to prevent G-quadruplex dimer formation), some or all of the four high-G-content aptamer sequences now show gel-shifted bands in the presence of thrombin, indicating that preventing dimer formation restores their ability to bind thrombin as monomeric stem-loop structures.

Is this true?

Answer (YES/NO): YES